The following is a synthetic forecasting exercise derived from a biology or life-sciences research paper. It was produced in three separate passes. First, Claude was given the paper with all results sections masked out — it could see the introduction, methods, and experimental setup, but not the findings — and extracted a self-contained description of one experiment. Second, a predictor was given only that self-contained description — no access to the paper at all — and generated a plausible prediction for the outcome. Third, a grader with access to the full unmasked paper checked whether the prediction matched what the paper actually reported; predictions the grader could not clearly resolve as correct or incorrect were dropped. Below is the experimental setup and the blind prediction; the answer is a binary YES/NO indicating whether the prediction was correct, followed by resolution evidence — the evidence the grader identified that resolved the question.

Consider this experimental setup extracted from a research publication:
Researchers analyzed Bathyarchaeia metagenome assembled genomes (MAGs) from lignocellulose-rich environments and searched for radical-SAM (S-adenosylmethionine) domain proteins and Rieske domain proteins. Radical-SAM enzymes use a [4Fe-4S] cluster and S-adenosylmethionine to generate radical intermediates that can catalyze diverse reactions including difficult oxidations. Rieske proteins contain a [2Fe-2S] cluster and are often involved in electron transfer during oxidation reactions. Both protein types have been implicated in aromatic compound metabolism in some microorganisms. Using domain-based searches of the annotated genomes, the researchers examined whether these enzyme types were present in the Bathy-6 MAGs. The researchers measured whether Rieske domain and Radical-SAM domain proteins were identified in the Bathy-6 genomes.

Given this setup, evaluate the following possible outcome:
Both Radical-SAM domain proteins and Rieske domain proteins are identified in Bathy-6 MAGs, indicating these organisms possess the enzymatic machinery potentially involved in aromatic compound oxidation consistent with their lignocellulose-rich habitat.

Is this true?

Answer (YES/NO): YES